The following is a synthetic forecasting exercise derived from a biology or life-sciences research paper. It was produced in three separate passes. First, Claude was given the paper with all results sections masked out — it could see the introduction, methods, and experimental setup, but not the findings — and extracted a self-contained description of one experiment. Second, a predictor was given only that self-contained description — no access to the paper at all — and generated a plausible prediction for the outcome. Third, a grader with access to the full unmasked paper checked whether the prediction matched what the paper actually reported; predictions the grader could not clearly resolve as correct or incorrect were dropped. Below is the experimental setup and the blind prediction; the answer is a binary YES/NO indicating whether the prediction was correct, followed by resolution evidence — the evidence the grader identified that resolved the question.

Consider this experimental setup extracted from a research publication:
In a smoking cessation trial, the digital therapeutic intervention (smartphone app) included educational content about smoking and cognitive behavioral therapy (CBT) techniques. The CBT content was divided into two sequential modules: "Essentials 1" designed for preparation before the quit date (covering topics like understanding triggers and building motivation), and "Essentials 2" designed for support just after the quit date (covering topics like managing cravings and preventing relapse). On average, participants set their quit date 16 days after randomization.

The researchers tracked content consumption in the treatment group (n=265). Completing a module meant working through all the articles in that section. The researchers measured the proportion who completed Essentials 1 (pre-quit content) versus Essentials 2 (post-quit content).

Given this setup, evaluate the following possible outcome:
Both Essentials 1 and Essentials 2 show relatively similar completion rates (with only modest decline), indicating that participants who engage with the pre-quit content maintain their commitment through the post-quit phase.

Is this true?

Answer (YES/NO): NO